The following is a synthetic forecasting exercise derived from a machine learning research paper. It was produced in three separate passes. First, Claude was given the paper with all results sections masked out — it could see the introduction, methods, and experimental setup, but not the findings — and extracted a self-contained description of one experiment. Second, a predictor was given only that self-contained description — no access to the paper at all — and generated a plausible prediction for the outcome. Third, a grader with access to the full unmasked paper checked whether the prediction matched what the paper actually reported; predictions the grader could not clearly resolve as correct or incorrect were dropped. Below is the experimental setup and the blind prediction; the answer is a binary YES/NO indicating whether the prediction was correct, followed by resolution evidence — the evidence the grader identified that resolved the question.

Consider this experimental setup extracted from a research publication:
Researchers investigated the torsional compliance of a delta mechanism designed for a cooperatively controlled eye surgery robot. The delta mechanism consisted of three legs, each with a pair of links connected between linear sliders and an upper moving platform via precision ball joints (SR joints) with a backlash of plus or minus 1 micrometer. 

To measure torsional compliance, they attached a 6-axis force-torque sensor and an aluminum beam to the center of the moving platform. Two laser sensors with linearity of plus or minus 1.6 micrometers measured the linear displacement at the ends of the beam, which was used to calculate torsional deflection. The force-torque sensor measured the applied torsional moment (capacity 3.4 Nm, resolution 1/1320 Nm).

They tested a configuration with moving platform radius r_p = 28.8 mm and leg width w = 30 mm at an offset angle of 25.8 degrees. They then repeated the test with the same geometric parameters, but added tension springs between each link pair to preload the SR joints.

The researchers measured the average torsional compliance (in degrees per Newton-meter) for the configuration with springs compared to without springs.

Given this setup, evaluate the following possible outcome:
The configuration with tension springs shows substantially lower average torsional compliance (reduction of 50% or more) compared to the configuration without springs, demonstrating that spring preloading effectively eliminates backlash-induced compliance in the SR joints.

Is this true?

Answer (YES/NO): YES